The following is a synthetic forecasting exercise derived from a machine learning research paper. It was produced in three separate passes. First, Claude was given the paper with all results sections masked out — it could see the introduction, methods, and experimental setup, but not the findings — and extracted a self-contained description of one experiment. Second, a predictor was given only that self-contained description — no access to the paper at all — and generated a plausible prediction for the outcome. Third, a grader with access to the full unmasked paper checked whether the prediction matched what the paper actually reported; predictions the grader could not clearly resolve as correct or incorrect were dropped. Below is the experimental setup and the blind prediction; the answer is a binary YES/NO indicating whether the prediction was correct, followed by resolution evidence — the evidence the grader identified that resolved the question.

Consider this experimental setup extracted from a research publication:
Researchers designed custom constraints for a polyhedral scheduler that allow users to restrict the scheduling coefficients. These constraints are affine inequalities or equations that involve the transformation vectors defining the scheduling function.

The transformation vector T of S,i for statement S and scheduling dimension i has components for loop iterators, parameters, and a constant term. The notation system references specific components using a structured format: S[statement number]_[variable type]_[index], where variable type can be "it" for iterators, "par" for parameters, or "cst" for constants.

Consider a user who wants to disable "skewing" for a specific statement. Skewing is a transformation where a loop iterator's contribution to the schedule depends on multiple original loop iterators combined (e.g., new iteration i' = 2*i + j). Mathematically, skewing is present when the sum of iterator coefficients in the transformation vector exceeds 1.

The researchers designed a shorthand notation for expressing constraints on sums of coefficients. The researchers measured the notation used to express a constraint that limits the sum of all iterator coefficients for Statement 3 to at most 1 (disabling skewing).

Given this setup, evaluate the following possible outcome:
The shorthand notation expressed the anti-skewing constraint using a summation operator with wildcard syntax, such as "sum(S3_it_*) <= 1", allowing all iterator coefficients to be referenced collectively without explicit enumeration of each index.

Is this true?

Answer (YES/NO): NO